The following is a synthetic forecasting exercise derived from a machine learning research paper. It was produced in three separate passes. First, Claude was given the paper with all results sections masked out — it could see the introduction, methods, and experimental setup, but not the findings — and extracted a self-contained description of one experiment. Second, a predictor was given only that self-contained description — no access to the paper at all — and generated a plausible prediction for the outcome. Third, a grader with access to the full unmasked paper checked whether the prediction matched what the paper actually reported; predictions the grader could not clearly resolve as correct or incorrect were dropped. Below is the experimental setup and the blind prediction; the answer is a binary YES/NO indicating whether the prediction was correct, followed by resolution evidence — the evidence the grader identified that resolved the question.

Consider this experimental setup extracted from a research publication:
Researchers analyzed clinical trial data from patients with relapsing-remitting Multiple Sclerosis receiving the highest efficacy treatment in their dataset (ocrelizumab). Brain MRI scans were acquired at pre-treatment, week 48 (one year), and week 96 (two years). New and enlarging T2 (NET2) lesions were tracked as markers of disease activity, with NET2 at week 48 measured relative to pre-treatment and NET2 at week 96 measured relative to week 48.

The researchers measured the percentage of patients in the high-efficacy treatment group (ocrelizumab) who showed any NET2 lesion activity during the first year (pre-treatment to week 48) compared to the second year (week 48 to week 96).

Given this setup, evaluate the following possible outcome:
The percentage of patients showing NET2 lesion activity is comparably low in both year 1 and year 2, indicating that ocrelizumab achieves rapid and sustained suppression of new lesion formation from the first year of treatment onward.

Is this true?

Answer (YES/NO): NO